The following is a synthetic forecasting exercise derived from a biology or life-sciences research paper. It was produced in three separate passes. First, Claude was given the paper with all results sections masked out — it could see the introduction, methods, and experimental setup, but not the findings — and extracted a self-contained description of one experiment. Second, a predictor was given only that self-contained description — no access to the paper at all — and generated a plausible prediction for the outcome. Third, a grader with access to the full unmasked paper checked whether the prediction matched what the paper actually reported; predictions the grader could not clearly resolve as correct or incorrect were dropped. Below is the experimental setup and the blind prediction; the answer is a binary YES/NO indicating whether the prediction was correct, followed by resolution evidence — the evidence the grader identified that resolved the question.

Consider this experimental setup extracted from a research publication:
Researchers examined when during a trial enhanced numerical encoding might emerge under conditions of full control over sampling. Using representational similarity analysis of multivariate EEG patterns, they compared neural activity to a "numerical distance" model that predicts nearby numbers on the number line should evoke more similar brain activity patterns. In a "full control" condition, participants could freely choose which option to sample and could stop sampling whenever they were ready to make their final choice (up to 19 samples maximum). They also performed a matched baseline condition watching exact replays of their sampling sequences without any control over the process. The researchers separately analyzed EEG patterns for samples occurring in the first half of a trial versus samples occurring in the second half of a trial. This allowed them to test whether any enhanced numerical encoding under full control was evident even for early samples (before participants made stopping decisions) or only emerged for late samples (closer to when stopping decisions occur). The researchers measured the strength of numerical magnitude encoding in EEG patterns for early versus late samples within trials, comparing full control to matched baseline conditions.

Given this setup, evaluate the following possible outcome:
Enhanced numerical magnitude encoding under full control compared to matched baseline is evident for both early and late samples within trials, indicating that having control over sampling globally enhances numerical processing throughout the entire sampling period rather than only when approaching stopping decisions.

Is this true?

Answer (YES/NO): YES